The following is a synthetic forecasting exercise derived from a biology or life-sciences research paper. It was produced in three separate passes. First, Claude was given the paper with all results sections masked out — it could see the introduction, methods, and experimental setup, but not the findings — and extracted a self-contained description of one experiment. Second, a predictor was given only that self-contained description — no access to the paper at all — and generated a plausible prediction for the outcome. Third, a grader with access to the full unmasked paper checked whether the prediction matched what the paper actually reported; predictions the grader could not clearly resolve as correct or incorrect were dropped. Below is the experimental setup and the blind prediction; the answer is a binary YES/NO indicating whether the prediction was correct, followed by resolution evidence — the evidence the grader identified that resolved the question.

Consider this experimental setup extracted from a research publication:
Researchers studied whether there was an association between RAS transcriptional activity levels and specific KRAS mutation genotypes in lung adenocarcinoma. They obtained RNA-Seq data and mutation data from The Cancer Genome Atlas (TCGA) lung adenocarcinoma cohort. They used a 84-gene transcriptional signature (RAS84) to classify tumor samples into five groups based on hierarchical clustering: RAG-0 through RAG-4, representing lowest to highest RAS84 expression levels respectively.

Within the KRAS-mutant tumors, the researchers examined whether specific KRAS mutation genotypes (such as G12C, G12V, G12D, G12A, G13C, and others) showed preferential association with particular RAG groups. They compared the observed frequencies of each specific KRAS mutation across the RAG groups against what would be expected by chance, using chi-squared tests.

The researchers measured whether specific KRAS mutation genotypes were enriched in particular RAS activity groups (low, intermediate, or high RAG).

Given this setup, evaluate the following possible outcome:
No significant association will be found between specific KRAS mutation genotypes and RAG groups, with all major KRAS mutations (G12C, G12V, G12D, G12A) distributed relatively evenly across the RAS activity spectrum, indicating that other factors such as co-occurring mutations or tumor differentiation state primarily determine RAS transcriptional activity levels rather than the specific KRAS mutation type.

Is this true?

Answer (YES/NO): YES